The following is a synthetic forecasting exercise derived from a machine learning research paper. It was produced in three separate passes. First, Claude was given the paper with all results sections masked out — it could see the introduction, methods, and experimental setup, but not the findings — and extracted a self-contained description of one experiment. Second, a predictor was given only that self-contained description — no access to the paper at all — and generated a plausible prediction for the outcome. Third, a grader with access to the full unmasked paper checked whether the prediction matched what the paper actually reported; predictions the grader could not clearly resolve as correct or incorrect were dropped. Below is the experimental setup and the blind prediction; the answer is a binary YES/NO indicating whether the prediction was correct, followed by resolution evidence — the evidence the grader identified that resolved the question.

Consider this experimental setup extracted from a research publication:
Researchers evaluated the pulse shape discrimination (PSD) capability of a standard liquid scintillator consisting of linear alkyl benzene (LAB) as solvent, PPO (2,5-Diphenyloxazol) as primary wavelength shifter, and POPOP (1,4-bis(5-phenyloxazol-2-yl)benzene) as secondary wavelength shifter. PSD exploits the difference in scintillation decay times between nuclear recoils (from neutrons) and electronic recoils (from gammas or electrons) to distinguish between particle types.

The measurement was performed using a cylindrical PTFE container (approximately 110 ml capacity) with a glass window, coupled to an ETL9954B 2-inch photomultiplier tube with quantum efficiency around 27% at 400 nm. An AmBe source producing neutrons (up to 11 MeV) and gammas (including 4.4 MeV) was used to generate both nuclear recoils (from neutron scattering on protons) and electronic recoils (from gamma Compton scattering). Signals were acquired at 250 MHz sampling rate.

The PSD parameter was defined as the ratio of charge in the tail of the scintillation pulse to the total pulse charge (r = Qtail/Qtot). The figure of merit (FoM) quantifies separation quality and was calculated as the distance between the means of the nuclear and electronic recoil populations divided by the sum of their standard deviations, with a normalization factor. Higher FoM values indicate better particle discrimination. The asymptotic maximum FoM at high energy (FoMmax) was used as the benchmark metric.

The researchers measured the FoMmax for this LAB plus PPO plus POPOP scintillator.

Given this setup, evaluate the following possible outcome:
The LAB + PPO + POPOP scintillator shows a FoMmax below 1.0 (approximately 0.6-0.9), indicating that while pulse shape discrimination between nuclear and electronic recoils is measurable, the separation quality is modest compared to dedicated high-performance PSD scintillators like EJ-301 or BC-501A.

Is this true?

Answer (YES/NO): NO